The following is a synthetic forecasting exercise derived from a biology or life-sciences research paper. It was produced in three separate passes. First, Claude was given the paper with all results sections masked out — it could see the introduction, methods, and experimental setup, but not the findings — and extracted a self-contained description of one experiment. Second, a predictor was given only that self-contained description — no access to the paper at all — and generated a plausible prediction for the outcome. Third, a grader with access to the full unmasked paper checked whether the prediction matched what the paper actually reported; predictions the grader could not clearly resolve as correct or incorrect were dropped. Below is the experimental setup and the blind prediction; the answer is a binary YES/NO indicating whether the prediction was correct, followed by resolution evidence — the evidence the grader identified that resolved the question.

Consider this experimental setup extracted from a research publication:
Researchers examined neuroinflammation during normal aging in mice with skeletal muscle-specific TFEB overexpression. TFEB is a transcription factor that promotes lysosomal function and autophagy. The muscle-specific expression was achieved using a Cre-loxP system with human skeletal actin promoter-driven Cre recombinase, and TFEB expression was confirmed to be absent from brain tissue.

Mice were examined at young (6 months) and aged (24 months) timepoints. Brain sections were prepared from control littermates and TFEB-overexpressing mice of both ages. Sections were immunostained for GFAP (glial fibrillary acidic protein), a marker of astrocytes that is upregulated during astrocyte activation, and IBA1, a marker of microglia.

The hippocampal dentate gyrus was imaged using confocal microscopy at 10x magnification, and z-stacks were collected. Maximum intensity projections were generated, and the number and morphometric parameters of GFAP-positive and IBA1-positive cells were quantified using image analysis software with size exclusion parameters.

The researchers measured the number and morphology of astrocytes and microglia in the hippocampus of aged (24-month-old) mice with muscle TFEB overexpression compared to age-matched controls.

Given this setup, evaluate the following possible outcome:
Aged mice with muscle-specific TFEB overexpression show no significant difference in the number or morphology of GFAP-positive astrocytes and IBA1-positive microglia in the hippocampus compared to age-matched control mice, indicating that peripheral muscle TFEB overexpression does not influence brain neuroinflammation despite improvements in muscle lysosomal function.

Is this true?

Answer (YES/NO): NO